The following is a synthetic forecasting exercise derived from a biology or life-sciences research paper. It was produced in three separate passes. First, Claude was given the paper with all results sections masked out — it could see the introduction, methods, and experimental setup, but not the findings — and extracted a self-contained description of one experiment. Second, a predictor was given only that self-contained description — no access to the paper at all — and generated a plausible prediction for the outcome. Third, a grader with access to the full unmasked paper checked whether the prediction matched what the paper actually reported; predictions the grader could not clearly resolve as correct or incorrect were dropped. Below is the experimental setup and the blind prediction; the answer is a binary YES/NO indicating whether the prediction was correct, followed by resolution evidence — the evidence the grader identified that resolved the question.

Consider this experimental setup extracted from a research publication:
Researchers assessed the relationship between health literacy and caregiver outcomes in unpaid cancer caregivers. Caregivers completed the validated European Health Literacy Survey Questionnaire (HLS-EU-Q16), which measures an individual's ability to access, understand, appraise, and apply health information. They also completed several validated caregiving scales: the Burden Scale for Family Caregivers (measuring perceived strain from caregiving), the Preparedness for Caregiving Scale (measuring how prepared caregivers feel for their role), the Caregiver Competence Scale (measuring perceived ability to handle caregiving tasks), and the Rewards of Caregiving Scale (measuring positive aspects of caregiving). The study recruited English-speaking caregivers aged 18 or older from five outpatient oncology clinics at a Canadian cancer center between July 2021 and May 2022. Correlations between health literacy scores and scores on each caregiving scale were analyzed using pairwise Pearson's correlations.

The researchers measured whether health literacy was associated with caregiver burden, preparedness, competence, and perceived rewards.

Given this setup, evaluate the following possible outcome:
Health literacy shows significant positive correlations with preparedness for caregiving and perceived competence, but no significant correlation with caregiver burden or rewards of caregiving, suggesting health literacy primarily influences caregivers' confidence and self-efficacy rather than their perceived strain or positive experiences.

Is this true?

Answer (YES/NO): NO